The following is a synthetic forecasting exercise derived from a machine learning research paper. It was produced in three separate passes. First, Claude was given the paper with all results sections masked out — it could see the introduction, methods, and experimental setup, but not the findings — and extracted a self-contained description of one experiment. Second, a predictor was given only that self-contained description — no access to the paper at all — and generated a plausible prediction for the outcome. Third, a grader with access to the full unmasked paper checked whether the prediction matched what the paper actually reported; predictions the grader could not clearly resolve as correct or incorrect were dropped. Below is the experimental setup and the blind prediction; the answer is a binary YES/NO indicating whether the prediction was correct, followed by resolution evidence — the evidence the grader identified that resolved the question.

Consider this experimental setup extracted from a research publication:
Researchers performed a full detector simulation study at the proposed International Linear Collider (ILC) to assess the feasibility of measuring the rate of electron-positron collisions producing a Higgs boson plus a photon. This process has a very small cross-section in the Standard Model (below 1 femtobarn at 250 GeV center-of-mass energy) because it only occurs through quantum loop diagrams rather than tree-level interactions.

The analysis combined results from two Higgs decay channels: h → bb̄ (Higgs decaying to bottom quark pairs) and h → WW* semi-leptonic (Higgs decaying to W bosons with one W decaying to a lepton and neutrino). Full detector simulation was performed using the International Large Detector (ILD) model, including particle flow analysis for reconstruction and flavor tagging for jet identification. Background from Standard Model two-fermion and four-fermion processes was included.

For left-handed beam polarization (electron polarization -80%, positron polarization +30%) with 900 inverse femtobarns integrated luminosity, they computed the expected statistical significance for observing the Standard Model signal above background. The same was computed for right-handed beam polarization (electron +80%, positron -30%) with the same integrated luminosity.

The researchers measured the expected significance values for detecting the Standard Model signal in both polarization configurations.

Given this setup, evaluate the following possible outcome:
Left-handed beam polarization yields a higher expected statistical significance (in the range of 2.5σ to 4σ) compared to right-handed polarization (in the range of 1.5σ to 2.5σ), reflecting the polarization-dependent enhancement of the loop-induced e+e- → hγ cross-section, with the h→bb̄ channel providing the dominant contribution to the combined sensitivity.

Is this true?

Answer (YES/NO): NO